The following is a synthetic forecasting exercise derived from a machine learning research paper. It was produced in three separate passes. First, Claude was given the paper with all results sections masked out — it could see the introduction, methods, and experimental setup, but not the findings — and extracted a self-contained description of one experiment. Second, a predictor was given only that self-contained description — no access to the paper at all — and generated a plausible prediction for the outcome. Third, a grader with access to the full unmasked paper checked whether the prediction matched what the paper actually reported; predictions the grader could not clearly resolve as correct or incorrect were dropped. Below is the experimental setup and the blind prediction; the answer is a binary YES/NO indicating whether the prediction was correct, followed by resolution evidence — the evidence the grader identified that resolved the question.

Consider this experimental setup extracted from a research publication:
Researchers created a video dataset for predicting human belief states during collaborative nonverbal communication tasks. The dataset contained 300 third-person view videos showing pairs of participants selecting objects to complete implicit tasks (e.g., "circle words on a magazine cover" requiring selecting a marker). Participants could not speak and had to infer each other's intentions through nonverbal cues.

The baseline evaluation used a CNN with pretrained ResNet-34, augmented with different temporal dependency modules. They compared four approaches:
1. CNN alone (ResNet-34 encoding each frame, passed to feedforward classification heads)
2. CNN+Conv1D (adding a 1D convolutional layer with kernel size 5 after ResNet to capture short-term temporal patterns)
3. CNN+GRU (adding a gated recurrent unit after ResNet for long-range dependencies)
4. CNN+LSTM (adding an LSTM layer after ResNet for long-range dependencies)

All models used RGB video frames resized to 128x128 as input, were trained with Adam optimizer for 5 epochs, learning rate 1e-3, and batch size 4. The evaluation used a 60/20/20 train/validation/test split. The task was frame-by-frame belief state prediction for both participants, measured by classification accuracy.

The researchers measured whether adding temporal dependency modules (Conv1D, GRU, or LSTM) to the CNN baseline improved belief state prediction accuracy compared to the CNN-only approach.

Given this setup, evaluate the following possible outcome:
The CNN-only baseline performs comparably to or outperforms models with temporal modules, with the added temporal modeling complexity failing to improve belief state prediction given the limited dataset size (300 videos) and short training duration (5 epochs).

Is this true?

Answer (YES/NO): YES